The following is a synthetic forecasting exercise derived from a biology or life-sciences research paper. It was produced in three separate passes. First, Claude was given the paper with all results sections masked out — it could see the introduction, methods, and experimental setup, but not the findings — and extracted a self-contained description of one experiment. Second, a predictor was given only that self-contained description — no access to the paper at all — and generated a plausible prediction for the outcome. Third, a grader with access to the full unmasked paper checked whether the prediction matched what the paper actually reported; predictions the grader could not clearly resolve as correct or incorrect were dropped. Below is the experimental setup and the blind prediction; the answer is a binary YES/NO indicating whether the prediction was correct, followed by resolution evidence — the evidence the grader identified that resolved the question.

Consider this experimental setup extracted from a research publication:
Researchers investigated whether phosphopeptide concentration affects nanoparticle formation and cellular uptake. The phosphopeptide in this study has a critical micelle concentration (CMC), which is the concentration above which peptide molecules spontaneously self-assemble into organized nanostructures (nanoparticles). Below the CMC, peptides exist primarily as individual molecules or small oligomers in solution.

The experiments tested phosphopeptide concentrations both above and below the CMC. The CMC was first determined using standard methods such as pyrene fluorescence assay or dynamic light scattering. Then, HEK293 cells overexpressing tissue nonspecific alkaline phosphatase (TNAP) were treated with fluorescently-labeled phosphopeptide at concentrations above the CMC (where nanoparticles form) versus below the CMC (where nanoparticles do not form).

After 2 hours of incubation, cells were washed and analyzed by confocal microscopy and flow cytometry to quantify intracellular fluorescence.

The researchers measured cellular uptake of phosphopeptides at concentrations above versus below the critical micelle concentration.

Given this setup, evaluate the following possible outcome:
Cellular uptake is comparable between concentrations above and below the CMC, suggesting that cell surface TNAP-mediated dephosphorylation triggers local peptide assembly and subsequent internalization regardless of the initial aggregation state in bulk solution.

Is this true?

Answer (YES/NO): NO